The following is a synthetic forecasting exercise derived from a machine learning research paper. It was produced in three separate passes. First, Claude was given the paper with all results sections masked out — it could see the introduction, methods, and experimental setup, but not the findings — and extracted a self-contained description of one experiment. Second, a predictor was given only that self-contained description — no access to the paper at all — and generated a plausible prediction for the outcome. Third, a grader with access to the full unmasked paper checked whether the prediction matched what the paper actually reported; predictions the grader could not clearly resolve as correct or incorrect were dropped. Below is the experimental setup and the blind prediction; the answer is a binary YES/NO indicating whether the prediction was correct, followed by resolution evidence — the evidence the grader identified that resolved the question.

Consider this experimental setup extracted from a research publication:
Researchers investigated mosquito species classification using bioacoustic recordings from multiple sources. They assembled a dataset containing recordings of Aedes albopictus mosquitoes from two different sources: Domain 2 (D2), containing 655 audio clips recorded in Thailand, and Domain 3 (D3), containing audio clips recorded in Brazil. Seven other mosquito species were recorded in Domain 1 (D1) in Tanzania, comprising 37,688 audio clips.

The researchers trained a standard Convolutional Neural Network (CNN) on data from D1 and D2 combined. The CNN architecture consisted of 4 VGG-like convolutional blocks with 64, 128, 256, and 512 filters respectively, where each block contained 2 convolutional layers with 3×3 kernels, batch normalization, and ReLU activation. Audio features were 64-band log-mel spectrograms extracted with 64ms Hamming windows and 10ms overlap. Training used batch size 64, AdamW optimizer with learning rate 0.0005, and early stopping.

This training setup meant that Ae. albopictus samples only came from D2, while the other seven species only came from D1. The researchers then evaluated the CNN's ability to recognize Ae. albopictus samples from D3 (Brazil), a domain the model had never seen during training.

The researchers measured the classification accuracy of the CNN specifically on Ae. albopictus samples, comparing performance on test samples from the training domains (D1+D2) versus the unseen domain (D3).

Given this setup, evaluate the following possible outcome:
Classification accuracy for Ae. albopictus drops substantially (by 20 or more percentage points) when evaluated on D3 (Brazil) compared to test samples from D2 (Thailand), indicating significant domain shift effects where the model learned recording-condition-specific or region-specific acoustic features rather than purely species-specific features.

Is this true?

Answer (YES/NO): YES